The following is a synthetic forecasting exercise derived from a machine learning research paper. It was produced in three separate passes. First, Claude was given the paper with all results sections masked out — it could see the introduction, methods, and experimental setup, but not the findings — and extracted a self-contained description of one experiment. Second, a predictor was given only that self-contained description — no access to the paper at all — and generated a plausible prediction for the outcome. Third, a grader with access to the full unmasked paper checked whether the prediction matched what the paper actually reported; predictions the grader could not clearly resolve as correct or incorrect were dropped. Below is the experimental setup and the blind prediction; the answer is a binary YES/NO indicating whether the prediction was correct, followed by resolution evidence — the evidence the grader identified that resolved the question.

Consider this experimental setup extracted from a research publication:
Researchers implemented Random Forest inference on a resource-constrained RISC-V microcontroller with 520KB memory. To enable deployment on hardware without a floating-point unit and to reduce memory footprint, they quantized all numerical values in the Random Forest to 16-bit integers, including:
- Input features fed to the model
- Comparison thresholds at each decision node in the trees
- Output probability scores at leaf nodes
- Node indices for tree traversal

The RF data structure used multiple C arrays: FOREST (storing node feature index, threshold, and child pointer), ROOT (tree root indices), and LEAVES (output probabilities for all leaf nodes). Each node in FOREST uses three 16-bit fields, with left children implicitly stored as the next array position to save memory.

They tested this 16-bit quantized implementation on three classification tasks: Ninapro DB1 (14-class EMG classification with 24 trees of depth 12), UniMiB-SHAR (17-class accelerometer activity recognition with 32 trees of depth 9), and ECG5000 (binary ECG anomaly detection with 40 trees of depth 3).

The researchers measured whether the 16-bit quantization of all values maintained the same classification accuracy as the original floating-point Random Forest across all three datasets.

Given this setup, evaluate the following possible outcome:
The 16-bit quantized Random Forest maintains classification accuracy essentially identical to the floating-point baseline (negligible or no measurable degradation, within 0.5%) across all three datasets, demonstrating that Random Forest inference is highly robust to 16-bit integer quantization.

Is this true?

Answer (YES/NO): YES